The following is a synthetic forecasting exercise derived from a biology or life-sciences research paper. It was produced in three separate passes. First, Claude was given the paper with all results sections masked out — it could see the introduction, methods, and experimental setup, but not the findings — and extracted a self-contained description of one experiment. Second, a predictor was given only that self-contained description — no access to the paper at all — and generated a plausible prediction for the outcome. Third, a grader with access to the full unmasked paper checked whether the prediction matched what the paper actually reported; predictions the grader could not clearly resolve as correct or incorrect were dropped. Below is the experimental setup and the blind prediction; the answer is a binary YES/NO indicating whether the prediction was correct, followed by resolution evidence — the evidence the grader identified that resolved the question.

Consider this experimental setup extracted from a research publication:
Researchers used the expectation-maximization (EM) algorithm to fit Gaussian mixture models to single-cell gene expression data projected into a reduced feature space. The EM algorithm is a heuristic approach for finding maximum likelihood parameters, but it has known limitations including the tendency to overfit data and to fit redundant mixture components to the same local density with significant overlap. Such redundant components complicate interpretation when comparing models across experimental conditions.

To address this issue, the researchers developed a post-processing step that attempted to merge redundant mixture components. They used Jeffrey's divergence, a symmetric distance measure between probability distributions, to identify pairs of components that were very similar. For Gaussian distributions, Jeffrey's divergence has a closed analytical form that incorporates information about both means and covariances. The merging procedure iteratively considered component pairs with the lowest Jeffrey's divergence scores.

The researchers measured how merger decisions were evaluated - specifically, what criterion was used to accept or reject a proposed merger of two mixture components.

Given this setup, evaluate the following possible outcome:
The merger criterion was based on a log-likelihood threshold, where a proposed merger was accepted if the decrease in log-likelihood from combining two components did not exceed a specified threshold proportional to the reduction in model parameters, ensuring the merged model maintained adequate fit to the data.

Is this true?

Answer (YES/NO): NO